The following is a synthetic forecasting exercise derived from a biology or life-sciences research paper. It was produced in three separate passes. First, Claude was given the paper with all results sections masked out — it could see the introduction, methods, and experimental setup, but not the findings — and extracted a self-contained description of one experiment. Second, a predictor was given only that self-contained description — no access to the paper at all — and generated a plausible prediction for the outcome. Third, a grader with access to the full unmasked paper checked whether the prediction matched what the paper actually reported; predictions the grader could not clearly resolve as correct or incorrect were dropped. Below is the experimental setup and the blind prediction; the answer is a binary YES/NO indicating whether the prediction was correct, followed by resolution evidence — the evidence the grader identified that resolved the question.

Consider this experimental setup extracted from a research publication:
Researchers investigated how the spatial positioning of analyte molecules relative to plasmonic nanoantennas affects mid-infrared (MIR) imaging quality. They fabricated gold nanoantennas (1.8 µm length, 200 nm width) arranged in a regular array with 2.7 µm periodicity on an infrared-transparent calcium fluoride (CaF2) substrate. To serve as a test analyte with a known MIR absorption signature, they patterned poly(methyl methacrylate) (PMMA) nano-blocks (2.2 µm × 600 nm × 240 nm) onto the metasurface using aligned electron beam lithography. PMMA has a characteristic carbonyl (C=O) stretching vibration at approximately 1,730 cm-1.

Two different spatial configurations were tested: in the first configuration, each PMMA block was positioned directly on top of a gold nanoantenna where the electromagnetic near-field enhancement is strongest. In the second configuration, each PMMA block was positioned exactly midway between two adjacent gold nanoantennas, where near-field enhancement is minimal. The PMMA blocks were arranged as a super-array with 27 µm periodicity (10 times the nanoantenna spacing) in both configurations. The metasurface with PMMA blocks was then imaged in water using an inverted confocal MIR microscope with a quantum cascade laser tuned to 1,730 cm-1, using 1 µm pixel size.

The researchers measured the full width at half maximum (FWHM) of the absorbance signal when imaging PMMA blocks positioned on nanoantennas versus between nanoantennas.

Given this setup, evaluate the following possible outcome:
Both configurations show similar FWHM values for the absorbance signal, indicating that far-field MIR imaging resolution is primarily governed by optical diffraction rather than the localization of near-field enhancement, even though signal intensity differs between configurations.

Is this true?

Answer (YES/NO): NO